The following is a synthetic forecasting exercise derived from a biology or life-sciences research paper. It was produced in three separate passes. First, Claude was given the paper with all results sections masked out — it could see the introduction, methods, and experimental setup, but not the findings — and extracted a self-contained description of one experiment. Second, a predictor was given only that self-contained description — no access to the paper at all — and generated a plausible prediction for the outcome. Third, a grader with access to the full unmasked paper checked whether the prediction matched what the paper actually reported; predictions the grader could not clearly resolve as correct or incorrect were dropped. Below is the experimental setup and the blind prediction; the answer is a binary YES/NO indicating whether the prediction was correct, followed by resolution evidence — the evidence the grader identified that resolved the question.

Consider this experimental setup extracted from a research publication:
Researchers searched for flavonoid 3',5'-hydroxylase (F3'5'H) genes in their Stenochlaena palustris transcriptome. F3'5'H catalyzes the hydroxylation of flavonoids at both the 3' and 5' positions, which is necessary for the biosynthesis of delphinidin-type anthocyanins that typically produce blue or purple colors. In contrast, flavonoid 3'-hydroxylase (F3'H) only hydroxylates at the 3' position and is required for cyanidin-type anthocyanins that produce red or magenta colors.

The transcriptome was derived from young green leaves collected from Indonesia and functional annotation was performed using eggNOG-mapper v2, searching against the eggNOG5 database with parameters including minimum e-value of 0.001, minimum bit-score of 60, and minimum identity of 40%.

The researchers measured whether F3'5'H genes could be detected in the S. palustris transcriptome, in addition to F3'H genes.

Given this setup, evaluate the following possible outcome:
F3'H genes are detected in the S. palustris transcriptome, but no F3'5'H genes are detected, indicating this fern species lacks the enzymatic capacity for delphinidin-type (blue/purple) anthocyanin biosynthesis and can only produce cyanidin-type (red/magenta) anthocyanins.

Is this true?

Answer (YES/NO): NO